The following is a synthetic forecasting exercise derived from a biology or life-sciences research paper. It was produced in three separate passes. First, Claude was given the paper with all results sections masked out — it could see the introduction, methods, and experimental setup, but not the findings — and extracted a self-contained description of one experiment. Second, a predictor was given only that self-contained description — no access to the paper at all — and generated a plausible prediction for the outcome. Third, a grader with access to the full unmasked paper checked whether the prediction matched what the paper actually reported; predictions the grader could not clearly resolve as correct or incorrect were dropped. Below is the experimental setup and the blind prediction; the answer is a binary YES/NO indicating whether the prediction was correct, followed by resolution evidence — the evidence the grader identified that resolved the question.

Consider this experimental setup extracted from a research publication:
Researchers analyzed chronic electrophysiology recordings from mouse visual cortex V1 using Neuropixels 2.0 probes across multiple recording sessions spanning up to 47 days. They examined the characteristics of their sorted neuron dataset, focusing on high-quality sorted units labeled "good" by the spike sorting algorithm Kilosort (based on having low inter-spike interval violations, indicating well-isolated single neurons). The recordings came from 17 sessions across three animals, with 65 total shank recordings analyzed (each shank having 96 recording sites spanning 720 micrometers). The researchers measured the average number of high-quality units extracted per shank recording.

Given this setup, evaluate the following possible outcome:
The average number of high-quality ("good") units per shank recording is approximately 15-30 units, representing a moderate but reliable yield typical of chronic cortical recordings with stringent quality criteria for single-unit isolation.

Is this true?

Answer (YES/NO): NO